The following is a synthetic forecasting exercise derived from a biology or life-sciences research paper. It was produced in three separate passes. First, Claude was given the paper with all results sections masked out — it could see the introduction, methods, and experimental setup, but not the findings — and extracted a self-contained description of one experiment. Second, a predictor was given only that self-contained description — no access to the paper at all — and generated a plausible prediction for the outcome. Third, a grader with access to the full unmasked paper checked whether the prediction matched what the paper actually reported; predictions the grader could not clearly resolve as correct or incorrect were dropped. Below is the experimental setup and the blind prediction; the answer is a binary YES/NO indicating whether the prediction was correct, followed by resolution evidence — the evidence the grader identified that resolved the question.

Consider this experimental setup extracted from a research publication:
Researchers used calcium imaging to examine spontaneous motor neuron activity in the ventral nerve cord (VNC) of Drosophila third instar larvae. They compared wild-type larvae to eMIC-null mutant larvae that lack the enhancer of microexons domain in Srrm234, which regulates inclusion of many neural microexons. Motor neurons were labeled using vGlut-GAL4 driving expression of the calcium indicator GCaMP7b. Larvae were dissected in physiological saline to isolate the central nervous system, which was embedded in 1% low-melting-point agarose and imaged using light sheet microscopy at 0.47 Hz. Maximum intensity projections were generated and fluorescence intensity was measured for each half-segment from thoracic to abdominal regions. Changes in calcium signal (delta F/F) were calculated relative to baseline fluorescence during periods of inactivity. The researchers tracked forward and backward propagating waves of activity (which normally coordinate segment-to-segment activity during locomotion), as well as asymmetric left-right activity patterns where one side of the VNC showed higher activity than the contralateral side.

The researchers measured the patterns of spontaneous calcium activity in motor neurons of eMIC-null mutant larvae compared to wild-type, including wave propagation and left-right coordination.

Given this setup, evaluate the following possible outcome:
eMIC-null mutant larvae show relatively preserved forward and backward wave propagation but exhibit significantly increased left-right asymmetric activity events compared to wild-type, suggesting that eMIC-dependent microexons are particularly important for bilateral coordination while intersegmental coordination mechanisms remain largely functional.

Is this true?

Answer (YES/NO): YES